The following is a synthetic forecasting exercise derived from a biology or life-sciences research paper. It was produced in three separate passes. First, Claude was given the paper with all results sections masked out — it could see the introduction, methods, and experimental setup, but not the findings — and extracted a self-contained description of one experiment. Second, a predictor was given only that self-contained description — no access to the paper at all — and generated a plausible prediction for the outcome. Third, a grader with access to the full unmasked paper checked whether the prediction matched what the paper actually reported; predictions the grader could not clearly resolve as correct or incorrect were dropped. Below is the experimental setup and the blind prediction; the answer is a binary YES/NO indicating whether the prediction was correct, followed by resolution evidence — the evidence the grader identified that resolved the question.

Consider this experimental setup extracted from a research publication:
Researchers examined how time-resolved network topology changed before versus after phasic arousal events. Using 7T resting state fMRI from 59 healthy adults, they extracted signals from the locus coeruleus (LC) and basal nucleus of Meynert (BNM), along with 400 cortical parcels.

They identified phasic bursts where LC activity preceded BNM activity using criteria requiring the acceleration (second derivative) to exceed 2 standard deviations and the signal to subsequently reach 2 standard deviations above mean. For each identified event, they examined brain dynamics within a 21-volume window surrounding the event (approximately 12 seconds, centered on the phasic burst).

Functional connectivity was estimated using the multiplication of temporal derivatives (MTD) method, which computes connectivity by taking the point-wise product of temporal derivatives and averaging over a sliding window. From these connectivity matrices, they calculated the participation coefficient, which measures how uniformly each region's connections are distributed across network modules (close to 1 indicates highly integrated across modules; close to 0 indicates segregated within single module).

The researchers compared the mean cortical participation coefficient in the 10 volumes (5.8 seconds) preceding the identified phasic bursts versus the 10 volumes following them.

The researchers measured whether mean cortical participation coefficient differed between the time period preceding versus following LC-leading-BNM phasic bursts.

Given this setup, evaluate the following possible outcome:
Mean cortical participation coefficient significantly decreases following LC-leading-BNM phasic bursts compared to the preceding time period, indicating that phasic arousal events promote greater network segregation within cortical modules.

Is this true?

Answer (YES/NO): NO